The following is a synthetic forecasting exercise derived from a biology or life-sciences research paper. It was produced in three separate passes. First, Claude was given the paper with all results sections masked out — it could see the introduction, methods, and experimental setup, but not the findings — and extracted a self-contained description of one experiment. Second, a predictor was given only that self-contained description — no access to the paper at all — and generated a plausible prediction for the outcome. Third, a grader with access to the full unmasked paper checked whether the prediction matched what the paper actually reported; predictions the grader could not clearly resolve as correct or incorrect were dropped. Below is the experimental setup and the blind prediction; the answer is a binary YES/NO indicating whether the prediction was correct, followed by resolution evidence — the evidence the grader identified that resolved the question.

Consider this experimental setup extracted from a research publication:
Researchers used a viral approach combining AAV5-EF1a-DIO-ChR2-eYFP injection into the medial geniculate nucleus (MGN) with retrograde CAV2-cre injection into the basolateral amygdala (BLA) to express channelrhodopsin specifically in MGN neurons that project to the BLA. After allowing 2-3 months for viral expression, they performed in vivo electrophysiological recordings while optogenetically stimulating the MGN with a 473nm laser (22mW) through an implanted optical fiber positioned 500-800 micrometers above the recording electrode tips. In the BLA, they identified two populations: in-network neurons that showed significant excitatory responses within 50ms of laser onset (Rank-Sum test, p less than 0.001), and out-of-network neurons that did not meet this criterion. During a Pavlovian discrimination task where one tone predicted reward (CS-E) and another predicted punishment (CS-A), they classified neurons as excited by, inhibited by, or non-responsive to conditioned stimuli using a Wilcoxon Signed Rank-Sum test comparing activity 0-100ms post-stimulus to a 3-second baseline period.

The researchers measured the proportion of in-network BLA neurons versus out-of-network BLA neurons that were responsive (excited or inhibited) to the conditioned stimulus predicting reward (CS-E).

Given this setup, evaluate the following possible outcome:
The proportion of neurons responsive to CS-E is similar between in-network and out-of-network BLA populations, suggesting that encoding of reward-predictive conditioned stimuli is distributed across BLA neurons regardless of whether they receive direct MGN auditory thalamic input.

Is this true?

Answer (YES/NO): YES